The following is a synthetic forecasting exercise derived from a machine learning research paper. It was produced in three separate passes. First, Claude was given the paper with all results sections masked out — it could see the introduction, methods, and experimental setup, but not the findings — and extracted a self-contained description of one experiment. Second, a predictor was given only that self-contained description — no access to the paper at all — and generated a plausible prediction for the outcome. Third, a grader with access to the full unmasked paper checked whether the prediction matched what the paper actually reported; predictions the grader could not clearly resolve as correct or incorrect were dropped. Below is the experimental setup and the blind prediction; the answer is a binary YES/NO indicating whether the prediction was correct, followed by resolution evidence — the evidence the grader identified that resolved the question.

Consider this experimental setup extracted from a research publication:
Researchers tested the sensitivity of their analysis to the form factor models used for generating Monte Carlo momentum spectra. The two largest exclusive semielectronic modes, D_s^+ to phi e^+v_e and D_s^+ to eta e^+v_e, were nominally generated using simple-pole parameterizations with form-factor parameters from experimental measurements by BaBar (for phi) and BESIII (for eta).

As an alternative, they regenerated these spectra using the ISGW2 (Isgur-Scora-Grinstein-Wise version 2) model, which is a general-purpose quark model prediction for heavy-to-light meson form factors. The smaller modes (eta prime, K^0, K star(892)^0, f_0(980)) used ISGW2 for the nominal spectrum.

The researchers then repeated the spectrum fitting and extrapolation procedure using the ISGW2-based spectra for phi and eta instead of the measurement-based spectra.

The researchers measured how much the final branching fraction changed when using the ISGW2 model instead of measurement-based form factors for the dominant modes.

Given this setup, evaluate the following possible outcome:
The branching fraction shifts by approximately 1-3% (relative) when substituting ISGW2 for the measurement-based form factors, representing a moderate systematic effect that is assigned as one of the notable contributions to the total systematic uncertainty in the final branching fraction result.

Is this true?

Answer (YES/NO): NO